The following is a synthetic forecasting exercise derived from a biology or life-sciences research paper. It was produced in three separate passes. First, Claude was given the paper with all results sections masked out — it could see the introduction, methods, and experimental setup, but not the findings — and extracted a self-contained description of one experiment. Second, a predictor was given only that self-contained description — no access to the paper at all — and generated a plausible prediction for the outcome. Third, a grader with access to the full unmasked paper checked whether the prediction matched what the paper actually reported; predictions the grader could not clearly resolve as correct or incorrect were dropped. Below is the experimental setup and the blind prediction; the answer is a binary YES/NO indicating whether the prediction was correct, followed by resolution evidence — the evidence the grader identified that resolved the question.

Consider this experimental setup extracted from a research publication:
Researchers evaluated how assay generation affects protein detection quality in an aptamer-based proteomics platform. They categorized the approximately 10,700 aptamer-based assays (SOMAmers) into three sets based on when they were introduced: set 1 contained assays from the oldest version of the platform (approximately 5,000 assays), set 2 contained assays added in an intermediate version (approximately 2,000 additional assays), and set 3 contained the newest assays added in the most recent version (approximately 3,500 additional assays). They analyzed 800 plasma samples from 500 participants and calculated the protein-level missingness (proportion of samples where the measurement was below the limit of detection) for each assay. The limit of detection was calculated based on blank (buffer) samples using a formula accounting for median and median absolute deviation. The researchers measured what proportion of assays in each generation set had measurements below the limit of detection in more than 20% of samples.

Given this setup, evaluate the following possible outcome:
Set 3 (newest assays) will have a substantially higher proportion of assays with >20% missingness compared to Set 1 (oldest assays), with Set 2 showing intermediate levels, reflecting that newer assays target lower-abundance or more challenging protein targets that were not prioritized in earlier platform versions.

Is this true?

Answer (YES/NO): NO